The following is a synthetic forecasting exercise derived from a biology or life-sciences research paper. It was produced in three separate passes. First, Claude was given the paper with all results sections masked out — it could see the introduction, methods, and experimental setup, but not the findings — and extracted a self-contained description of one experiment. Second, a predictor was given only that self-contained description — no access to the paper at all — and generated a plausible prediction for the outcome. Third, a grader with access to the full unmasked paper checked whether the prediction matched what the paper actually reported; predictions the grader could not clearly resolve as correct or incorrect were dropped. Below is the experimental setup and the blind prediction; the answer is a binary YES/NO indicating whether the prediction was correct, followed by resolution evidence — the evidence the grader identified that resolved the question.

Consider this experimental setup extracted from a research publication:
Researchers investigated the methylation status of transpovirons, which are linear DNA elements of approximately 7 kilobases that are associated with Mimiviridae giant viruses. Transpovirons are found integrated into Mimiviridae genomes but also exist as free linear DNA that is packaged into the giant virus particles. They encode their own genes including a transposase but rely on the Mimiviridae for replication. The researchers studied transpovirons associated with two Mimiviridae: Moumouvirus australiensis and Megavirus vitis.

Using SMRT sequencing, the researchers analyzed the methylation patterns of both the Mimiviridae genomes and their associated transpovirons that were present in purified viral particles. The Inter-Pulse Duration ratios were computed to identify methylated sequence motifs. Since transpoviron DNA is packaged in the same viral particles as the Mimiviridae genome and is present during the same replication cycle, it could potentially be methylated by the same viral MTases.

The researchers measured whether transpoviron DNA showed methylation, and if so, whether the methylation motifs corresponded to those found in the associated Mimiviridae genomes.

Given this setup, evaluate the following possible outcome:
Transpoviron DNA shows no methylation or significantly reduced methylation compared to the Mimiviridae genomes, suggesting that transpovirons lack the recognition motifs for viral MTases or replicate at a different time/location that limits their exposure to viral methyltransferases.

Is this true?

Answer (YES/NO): NO